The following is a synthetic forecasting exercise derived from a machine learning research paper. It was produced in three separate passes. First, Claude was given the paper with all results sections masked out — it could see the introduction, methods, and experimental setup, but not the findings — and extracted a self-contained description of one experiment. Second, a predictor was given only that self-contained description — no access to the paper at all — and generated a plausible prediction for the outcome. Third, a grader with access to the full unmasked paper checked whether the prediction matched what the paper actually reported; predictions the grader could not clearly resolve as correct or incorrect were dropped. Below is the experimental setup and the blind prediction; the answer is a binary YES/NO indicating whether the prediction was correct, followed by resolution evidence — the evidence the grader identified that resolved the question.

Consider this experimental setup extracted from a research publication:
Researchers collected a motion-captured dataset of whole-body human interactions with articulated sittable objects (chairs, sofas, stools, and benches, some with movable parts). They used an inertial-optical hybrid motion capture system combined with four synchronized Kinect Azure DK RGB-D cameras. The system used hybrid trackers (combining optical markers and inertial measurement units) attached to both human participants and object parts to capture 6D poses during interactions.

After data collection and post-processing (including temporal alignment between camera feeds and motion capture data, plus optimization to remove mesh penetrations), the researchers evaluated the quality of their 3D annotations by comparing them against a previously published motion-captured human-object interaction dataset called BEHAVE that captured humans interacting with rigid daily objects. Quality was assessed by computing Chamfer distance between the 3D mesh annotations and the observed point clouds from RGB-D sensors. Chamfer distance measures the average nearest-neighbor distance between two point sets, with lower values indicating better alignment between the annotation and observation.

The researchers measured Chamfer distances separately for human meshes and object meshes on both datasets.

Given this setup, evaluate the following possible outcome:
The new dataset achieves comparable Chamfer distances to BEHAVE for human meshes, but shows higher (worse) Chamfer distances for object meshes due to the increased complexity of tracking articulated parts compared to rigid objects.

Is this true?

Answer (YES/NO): YES